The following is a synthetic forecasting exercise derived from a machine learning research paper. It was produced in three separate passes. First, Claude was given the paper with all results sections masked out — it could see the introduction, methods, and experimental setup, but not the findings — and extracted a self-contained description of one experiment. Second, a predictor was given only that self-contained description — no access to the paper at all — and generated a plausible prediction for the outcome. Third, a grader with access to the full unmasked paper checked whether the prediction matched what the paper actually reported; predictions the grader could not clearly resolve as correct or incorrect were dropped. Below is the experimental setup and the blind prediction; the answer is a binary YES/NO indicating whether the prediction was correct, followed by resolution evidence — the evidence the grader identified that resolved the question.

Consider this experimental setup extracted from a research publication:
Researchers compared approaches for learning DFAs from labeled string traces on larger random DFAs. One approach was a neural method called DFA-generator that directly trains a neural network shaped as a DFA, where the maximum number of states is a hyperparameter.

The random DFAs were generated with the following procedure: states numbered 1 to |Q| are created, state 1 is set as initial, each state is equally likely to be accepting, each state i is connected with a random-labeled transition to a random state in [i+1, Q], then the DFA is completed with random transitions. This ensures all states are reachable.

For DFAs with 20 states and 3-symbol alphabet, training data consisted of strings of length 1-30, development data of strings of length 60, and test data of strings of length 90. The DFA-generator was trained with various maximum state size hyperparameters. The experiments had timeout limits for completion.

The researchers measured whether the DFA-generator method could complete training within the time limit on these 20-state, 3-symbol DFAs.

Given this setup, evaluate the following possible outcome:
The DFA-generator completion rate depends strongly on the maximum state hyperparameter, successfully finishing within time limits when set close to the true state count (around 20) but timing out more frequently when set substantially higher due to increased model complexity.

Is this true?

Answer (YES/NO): NO